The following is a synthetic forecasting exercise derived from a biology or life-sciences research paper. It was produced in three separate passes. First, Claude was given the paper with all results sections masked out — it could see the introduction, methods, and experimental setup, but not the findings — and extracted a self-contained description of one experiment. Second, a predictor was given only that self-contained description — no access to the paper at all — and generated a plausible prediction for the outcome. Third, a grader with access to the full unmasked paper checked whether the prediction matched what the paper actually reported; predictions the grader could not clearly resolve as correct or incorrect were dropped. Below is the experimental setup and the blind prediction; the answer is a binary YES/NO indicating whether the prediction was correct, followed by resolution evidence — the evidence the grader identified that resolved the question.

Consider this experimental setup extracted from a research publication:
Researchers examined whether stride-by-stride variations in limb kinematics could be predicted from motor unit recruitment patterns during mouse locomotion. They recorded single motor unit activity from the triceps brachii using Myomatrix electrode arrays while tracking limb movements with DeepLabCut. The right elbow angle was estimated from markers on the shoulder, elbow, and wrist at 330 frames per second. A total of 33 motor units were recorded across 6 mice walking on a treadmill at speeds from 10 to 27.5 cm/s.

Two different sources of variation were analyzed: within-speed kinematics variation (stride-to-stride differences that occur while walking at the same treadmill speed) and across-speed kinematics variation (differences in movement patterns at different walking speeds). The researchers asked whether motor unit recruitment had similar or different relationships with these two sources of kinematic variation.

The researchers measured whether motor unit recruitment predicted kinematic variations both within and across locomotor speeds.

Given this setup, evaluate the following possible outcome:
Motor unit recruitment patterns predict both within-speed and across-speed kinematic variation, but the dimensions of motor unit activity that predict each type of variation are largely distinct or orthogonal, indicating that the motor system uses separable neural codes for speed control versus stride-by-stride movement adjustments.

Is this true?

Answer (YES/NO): NO